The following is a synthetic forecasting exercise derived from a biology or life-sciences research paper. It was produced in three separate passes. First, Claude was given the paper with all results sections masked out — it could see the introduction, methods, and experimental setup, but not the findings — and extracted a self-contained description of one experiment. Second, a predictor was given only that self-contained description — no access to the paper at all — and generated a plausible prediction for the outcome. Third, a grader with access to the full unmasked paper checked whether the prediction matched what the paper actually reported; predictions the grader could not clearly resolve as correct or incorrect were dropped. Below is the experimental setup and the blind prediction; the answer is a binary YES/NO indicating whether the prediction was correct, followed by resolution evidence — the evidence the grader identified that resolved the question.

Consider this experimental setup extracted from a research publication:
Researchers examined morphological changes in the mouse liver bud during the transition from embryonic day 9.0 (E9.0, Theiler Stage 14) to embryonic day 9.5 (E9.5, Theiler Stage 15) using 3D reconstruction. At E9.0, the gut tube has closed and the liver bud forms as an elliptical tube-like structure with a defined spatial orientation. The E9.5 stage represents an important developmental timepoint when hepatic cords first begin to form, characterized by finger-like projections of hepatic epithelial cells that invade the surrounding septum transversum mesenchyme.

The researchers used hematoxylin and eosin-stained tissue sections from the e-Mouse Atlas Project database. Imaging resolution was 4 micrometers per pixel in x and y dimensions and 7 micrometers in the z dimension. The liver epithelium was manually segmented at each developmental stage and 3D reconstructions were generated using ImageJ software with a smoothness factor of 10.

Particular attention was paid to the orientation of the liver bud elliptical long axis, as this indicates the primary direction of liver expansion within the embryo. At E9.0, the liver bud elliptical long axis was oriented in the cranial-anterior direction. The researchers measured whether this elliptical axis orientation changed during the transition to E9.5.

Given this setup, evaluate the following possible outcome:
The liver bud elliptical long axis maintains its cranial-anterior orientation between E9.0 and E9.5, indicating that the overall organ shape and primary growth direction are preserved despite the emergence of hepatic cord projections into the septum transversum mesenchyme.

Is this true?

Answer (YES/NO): NO